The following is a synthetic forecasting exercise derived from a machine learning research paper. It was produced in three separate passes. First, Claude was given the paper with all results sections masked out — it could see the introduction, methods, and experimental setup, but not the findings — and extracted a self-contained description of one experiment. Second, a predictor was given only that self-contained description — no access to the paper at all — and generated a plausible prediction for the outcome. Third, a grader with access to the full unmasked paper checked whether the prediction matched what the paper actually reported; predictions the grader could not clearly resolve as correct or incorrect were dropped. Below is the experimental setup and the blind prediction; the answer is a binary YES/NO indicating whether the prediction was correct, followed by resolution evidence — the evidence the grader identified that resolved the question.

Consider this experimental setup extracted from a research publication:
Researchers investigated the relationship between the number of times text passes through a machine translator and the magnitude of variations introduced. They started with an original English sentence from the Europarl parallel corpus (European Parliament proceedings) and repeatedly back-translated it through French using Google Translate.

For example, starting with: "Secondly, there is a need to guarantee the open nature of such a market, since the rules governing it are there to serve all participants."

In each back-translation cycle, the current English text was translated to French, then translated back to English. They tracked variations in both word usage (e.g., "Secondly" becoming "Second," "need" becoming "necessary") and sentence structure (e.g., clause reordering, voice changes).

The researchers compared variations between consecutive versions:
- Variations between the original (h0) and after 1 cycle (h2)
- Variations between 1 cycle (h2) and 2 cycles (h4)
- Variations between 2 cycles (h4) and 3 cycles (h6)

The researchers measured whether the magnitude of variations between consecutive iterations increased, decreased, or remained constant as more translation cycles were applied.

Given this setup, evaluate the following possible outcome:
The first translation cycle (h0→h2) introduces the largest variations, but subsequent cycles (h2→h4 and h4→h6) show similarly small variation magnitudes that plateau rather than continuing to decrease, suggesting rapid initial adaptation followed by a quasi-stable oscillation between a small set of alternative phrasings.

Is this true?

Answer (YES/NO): NO